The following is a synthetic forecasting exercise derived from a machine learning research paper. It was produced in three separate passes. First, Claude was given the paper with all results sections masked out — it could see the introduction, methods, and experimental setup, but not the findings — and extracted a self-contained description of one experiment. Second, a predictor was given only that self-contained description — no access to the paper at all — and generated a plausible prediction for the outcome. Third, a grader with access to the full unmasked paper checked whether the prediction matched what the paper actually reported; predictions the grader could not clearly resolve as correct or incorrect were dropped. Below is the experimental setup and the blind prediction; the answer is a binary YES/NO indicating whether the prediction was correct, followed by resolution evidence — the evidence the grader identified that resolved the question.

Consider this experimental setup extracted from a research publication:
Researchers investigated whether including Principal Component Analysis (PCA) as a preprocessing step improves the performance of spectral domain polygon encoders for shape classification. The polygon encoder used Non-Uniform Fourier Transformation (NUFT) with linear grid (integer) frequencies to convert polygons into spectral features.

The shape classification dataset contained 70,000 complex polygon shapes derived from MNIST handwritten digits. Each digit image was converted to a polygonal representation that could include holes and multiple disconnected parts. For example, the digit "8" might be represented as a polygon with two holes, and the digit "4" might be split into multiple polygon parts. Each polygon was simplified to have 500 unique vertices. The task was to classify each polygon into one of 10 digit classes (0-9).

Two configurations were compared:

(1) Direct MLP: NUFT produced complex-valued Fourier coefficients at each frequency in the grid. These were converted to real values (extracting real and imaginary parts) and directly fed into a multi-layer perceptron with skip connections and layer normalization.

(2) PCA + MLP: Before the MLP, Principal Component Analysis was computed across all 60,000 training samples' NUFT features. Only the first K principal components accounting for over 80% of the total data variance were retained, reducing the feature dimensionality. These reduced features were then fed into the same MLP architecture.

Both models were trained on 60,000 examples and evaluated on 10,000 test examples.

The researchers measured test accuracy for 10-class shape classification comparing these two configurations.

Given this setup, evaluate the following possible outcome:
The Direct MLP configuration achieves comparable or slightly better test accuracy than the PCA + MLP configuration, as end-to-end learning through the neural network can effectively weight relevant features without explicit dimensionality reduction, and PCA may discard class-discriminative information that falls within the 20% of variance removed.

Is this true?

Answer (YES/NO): NO